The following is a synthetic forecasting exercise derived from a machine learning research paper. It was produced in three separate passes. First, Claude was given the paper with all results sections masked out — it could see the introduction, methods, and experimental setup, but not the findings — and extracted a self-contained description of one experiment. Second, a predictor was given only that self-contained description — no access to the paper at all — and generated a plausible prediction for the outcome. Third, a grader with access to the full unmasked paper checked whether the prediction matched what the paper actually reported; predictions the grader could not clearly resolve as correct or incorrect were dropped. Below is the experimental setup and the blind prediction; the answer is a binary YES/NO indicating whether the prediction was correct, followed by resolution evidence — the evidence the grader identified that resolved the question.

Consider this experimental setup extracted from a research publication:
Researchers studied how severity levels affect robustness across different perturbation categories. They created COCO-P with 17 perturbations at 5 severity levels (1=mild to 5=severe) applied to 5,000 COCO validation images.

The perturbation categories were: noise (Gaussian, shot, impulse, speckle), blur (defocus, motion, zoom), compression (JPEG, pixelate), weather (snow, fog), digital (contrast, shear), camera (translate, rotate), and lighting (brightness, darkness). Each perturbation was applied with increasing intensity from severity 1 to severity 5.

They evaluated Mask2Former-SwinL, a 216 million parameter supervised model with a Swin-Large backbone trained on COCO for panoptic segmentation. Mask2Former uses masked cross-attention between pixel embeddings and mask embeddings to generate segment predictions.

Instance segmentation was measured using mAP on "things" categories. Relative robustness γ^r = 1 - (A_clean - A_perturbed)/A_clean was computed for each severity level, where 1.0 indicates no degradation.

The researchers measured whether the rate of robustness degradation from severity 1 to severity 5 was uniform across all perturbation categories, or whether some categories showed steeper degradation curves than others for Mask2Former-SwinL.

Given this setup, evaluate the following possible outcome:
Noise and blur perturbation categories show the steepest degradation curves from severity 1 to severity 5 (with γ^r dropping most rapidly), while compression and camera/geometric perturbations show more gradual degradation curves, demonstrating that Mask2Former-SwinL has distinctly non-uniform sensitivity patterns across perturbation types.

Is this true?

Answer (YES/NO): NO